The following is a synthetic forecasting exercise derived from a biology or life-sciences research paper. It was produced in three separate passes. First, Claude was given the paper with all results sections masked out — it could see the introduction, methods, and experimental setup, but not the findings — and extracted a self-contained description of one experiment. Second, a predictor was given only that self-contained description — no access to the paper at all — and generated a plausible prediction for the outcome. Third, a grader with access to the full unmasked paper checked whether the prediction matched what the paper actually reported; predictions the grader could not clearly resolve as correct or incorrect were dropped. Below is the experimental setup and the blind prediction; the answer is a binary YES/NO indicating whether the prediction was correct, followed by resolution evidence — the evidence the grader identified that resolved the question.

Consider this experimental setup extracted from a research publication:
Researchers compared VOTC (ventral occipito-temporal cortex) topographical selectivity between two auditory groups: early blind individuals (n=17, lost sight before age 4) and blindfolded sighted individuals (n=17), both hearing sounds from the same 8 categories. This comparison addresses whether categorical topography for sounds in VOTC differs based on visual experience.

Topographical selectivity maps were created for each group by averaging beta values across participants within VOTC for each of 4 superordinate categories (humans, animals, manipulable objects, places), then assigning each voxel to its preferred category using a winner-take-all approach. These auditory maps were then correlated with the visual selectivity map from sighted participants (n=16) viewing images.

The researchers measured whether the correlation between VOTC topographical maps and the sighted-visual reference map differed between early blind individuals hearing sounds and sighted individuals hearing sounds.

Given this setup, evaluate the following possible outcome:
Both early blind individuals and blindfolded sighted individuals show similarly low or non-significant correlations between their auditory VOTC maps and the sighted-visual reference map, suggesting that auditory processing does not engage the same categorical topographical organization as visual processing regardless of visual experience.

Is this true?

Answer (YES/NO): NO